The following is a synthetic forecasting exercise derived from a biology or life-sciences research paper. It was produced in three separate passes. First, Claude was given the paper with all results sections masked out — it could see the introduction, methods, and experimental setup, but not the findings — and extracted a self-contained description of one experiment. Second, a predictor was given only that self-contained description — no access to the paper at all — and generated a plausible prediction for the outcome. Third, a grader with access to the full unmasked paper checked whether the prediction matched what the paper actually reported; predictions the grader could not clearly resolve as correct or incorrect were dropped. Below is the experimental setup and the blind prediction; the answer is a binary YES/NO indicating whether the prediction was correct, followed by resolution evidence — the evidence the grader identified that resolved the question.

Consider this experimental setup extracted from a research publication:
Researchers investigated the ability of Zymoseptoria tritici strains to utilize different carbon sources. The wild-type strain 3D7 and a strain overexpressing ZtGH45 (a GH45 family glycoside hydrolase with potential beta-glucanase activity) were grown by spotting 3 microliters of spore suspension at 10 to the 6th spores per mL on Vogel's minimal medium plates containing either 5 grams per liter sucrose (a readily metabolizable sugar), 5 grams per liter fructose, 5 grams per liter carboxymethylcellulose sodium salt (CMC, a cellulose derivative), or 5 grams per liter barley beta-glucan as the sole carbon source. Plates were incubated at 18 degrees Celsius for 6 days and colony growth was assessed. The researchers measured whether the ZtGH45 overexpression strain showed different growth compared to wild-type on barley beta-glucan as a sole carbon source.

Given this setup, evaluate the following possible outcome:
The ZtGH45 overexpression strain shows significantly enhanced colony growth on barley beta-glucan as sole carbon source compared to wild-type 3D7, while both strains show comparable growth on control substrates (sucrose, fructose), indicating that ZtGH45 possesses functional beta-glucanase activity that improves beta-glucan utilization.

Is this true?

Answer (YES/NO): NO